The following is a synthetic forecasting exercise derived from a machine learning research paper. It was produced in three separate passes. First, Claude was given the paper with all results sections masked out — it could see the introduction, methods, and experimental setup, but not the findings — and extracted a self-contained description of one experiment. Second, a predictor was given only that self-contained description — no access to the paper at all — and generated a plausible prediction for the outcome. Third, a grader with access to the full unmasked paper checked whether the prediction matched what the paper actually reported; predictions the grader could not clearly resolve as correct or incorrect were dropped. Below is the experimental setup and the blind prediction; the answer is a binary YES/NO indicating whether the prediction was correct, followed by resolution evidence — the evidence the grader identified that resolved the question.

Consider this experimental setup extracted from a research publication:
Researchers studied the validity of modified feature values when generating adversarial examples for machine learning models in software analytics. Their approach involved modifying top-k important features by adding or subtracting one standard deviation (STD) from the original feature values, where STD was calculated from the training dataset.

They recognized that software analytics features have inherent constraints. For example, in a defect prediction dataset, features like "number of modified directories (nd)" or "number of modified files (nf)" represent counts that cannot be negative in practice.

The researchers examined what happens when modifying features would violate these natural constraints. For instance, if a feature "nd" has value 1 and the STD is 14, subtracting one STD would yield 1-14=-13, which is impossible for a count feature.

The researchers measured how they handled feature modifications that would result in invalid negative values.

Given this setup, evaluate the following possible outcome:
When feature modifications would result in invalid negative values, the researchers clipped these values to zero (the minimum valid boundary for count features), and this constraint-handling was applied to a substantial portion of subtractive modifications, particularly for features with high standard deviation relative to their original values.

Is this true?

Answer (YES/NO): NO